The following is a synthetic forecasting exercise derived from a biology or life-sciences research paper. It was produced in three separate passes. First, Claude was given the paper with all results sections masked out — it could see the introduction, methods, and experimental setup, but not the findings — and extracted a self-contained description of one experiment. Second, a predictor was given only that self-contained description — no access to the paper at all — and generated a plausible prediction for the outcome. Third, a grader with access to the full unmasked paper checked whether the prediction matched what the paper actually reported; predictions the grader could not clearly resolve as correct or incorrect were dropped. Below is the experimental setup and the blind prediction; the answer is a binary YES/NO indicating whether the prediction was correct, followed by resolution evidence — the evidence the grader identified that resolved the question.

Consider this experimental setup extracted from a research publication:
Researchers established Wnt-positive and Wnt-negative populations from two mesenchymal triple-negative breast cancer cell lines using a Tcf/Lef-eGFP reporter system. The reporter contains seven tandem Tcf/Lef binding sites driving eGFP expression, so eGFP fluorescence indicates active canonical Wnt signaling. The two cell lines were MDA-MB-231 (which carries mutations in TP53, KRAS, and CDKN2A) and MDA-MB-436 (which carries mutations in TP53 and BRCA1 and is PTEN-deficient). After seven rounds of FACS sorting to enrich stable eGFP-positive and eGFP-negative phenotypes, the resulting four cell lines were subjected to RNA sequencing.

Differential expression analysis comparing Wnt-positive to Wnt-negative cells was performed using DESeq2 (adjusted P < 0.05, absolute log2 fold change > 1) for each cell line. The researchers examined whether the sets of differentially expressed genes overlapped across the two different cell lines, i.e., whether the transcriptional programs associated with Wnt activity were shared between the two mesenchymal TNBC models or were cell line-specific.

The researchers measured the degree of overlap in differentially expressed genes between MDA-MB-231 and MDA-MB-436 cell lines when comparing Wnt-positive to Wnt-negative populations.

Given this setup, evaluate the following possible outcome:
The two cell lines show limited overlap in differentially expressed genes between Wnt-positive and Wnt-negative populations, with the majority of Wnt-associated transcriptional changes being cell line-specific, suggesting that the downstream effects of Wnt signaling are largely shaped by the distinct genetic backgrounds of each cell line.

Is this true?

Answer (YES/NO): YES